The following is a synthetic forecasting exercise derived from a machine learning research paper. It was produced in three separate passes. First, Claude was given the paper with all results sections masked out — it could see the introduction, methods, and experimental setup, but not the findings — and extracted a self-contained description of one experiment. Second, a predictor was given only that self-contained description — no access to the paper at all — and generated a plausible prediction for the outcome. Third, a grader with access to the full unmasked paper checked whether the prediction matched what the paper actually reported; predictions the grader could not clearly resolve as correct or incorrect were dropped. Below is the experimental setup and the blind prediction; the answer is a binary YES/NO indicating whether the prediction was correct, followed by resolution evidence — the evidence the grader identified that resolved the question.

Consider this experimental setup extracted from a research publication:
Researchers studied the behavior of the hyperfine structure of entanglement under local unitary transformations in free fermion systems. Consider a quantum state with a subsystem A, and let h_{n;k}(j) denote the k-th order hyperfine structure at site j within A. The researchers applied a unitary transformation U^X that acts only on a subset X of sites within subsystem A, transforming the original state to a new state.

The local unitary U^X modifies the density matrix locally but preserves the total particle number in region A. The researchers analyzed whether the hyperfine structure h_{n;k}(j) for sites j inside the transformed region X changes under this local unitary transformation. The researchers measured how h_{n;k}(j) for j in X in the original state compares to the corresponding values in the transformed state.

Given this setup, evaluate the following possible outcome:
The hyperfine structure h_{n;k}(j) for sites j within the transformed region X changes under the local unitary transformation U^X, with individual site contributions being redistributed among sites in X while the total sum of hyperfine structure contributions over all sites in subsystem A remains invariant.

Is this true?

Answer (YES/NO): NO